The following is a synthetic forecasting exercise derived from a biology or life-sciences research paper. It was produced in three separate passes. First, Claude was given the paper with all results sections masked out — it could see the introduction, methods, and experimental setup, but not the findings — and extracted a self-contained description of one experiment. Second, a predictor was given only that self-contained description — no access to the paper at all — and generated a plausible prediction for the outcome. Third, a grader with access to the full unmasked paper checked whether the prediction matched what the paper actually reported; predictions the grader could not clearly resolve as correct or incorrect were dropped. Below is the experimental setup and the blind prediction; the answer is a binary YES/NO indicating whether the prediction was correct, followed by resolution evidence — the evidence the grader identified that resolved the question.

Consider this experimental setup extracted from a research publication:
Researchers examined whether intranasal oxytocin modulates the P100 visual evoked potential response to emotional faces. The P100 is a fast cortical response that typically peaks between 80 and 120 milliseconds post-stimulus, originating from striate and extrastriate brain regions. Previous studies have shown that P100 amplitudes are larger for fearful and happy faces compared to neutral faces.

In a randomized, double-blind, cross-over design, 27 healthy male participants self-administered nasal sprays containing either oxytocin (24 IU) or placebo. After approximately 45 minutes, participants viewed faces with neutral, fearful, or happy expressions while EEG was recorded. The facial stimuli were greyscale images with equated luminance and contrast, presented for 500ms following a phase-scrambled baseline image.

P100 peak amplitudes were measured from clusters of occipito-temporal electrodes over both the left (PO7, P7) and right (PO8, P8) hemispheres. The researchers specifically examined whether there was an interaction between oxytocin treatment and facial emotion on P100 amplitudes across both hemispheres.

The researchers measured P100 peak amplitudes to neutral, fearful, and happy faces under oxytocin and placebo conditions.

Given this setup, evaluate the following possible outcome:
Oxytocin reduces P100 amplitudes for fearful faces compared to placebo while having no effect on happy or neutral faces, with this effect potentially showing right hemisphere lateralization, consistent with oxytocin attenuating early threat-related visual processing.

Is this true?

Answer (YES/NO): NO